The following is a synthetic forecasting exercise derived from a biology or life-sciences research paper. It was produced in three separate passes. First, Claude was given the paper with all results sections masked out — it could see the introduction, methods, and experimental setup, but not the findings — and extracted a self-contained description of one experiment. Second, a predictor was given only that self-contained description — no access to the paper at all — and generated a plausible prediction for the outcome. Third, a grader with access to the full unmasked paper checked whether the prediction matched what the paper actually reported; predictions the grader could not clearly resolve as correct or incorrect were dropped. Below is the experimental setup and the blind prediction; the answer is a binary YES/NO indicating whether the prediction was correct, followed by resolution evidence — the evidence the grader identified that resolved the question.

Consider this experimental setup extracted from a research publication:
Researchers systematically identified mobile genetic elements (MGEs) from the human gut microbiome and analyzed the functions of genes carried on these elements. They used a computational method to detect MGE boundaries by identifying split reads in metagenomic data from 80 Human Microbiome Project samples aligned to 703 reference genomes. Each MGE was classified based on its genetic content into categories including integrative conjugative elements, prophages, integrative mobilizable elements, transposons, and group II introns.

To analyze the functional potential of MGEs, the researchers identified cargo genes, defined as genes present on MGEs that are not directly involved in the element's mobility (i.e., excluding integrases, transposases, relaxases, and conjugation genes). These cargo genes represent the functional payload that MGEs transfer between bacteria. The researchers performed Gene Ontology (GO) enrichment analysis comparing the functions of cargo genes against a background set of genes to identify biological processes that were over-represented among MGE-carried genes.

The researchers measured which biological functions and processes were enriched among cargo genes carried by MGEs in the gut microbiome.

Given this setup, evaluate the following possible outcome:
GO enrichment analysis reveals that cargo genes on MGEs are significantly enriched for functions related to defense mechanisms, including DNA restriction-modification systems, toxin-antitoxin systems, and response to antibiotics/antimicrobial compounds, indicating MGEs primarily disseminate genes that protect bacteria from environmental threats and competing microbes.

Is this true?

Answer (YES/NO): NO